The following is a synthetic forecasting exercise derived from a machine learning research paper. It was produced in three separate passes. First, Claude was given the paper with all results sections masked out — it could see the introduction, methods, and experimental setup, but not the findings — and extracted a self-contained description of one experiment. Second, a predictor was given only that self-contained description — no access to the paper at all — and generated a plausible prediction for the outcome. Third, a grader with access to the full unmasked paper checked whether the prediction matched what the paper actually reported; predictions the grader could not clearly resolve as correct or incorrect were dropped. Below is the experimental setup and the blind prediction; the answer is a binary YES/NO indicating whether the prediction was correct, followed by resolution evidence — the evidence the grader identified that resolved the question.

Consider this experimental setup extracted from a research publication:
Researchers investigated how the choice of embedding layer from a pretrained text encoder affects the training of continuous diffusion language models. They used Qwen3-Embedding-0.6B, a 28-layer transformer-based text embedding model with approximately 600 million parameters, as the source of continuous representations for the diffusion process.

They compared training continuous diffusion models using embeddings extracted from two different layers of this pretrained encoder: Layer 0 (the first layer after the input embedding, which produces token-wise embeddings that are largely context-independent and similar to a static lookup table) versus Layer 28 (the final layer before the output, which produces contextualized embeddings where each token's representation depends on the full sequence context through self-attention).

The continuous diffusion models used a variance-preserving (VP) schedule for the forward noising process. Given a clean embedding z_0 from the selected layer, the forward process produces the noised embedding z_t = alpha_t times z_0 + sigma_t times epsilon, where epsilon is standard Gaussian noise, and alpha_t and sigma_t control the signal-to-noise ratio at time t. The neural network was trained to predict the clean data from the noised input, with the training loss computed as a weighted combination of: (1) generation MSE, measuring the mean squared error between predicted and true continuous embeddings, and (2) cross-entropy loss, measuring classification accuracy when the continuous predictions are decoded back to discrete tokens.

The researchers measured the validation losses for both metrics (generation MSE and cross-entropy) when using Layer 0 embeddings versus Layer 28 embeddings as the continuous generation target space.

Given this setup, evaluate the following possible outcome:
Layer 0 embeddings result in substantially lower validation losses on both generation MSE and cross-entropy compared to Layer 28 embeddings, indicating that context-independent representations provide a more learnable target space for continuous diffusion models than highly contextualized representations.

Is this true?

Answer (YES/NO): NO